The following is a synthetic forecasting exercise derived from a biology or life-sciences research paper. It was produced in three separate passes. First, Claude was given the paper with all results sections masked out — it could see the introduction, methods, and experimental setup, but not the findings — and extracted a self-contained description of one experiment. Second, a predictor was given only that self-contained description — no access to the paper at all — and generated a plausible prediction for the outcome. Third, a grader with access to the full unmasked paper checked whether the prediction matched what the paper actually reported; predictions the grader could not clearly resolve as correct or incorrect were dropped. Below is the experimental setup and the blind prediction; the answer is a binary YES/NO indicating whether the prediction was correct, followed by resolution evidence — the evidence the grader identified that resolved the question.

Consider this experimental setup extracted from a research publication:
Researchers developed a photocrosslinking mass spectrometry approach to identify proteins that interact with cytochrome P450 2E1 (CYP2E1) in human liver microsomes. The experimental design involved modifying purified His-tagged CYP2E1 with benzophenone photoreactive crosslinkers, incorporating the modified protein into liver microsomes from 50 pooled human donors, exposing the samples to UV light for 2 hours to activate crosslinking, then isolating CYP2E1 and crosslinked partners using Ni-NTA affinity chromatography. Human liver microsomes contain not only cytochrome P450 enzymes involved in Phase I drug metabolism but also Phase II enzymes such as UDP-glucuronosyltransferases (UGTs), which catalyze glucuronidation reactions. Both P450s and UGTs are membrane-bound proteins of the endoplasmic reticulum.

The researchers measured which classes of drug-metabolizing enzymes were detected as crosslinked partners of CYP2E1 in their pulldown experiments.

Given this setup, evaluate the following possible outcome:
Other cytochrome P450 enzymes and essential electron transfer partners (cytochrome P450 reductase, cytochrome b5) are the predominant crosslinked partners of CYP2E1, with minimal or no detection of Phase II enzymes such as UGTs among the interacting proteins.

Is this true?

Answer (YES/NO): NO